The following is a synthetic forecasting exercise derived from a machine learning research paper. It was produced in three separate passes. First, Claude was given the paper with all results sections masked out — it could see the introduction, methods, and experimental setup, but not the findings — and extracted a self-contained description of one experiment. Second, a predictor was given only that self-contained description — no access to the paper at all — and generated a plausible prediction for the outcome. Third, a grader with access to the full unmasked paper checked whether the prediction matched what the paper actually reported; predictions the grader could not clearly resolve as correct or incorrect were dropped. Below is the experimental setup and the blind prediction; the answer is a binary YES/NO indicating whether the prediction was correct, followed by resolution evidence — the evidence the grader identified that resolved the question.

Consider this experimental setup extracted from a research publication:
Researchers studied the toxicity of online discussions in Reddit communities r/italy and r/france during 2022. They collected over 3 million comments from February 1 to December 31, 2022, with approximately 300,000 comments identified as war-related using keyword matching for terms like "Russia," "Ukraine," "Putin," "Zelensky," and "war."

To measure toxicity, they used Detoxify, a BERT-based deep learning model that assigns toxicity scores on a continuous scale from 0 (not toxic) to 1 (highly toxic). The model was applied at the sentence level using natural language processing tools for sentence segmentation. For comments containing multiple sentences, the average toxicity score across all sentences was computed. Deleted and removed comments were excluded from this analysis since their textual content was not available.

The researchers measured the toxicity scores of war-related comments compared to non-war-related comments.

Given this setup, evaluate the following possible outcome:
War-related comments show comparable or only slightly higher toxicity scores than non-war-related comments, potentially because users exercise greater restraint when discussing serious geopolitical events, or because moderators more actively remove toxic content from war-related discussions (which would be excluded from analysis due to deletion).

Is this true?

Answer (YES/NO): NO